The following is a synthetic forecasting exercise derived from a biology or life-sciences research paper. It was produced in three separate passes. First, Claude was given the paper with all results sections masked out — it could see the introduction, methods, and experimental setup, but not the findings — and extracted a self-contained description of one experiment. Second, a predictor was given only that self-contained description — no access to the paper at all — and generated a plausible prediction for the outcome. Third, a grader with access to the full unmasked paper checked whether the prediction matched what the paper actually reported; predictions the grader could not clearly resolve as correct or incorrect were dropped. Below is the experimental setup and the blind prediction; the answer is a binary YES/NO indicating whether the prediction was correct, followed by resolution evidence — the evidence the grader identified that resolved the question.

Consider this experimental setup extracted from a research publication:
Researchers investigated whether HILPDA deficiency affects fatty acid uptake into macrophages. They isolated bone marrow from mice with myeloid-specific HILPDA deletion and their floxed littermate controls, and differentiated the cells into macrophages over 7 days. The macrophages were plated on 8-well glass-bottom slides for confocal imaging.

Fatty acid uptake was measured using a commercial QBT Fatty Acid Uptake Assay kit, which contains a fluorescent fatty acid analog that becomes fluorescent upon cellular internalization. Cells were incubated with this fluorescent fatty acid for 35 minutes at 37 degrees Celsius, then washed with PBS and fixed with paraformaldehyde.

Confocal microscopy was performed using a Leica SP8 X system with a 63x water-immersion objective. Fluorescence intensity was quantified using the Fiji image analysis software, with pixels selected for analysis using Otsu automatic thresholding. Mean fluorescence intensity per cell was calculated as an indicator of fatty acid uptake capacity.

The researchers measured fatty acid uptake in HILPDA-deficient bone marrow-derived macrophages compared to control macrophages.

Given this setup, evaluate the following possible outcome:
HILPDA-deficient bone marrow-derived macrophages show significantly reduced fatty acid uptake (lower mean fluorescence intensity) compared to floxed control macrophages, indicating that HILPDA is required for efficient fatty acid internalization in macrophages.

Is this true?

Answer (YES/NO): NO